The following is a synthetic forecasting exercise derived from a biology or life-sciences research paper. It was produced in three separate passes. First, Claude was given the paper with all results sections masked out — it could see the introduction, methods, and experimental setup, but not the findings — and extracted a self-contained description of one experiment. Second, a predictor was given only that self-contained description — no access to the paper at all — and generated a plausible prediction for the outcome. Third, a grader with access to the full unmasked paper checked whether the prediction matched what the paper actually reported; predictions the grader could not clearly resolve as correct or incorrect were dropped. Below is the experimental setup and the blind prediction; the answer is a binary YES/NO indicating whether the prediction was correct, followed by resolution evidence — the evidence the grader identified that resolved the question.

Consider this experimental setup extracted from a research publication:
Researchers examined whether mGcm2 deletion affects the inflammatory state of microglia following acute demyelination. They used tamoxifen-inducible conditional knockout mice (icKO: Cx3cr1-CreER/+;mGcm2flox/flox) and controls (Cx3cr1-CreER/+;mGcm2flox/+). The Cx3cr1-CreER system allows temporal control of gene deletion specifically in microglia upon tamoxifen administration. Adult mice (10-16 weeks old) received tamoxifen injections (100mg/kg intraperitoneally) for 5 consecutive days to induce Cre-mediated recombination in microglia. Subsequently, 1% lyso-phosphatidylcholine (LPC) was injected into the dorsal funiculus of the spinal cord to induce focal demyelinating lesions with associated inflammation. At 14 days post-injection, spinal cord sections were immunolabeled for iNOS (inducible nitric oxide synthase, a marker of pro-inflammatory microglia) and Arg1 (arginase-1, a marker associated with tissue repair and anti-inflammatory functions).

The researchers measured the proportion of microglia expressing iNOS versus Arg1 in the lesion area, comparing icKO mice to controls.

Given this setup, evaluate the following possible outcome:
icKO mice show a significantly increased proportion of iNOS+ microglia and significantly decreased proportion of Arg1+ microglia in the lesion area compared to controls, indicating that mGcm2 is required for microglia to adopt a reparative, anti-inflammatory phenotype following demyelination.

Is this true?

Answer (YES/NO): NO